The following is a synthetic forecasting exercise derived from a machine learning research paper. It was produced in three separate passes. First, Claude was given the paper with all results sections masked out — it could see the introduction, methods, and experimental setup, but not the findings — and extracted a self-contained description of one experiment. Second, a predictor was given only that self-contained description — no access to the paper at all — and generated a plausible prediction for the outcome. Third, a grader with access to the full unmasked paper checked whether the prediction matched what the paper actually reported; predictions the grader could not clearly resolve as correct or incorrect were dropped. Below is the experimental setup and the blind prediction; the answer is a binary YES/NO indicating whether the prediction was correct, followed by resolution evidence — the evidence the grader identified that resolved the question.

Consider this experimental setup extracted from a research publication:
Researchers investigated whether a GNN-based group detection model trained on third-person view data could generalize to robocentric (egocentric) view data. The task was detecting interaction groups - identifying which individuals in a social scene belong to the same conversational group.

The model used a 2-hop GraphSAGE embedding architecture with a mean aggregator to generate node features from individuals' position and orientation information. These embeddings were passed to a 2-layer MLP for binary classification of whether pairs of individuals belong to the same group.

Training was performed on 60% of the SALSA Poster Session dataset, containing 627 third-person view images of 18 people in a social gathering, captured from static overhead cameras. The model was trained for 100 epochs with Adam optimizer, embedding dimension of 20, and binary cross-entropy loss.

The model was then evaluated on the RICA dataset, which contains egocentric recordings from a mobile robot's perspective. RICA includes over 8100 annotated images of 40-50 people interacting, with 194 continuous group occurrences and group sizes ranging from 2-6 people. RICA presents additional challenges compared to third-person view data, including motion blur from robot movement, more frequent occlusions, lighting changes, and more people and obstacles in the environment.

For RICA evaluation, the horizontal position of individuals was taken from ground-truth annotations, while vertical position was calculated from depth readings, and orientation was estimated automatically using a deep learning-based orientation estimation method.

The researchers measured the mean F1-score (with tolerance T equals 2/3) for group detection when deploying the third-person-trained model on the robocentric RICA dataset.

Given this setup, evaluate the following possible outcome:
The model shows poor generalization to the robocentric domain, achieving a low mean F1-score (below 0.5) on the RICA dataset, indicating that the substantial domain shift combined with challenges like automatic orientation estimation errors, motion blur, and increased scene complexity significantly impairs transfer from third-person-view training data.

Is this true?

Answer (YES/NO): NO